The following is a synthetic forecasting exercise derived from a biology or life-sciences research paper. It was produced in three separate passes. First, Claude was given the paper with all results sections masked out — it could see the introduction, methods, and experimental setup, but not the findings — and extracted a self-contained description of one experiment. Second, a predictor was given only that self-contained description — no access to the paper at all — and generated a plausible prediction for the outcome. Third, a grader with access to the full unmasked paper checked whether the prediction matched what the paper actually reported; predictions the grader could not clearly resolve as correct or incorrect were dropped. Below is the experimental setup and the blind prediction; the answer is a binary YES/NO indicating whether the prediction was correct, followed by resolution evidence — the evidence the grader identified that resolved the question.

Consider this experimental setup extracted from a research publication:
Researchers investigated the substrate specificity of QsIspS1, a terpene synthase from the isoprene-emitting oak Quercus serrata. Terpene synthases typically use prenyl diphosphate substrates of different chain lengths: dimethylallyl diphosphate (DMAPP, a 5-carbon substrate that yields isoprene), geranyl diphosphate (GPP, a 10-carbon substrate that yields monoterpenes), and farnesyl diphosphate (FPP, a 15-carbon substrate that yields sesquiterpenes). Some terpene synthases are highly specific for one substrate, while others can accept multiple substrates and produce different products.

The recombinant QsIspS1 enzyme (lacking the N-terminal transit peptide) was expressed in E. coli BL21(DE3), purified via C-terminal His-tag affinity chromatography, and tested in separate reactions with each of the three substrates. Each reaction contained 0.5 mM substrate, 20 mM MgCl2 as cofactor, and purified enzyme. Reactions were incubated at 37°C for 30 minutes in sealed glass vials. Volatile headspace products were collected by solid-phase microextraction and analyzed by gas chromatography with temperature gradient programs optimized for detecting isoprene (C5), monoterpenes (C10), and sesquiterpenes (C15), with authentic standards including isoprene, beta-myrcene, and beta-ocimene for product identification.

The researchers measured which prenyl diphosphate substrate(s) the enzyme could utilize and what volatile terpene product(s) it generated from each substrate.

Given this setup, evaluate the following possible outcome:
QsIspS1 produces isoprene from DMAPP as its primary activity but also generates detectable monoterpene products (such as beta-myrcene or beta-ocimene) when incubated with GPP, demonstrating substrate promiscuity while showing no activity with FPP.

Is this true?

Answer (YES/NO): YES